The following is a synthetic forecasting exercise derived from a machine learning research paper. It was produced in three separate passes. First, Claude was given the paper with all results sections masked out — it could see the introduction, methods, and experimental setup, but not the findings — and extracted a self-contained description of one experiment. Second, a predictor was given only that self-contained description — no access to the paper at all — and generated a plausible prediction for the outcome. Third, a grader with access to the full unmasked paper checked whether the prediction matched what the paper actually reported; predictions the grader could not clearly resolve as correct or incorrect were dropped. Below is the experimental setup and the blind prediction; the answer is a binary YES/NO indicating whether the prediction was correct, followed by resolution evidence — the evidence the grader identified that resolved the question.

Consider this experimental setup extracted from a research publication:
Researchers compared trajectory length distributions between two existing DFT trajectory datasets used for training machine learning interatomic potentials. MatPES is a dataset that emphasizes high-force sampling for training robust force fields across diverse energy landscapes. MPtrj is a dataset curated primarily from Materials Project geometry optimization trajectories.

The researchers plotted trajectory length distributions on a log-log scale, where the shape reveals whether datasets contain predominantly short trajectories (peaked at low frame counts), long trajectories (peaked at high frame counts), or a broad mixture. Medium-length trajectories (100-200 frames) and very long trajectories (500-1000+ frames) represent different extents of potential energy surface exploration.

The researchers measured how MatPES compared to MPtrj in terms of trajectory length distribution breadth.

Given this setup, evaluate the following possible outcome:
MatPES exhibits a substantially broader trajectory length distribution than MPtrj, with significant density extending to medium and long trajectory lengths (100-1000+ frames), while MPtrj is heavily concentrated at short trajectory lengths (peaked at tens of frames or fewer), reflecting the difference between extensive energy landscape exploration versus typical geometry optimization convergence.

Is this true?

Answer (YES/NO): NO